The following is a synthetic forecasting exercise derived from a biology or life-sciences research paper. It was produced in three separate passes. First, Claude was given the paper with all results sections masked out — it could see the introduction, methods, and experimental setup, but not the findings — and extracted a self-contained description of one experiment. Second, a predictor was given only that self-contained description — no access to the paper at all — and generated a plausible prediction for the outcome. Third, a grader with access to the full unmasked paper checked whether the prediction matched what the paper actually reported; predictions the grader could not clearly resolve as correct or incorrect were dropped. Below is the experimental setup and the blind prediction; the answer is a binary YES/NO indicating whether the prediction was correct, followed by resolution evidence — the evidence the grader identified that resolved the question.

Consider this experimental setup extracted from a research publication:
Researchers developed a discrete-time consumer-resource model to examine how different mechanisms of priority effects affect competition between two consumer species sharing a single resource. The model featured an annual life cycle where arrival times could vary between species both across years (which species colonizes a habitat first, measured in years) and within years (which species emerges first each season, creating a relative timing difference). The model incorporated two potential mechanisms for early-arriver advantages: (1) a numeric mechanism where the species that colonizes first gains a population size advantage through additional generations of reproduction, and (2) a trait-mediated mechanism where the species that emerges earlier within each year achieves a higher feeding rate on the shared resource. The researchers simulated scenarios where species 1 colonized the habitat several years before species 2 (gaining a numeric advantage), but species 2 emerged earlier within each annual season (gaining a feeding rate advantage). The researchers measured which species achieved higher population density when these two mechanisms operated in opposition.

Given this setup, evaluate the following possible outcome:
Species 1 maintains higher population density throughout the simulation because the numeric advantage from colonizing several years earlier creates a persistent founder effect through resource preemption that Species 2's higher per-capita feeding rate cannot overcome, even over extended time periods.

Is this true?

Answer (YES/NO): NO